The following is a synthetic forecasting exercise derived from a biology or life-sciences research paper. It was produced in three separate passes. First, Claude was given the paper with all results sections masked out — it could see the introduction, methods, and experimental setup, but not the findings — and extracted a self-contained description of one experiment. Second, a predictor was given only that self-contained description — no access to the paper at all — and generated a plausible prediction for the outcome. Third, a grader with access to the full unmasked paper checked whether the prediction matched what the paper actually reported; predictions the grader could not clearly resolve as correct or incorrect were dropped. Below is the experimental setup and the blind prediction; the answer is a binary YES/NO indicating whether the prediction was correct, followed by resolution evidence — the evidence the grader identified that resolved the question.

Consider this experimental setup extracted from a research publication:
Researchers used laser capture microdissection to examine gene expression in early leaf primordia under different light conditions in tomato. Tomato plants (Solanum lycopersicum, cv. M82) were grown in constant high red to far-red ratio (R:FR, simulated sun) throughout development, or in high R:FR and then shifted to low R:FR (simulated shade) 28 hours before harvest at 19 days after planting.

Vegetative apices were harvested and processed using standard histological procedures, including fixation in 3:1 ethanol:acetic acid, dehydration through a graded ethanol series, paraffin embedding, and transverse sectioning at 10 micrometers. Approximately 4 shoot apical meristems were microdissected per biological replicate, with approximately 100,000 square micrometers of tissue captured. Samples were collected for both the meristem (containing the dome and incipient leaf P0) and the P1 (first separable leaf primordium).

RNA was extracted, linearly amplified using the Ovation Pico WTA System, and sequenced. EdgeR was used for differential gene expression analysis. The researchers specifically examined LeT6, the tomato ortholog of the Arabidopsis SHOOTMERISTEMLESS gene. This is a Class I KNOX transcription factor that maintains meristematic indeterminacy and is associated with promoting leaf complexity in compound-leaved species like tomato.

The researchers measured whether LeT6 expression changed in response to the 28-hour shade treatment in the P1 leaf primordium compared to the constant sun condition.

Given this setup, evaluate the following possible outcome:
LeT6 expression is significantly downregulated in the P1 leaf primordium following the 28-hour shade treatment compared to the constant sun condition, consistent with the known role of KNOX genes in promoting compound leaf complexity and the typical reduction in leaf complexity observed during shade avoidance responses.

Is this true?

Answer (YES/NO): NO